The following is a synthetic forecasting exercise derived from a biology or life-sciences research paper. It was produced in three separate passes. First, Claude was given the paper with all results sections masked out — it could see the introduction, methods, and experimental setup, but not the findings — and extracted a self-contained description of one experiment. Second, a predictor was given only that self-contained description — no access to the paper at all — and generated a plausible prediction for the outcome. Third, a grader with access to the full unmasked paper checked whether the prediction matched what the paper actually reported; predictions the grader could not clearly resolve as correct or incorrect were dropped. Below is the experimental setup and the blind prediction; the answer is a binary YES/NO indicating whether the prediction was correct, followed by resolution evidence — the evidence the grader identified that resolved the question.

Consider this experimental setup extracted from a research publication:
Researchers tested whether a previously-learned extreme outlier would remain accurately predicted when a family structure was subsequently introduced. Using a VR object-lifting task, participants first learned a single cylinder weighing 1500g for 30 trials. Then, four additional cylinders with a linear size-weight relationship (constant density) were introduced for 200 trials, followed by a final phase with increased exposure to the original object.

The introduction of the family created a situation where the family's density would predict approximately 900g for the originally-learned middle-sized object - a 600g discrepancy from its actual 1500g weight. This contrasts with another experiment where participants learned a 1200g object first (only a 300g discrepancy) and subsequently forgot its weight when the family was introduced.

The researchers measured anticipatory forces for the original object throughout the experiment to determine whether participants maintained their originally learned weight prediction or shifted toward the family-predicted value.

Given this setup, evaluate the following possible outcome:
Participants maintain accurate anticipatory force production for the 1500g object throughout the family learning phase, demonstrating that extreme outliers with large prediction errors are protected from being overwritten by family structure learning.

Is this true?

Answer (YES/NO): NO